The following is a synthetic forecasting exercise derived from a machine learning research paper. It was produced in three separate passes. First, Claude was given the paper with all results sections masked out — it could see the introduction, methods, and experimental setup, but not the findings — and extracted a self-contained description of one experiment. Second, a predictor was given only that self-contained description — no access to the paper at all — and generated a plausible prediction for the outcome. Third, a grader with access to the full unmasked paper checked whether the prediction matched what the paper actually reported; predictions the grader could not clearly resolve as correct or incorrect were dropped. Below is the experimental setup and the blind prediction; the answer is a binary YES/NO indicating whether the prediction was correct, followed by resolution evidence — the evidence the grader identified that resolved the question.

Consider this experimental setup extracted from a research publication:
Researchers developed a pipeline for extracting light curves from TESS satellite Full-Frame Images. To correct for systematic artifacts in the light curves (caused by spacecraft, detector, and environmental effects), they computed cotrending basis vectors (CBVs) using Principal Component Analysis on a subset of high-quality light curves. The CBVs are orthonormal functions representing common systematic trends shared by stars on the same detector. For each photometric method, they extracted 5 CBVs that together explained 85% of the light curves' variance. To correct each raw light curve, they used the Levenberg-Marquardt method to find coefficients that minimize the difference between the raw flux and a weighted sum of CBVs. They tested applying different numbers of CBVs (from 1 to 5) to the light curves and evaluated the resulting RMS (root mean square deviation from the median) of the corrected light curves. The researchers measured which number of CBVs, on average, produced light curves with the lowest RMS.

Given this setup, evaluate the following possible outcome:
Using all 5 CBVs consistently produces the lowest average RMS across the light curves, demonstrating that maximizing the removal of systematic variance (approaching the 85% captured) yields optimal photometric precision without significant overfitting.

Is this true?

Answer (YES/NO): NO